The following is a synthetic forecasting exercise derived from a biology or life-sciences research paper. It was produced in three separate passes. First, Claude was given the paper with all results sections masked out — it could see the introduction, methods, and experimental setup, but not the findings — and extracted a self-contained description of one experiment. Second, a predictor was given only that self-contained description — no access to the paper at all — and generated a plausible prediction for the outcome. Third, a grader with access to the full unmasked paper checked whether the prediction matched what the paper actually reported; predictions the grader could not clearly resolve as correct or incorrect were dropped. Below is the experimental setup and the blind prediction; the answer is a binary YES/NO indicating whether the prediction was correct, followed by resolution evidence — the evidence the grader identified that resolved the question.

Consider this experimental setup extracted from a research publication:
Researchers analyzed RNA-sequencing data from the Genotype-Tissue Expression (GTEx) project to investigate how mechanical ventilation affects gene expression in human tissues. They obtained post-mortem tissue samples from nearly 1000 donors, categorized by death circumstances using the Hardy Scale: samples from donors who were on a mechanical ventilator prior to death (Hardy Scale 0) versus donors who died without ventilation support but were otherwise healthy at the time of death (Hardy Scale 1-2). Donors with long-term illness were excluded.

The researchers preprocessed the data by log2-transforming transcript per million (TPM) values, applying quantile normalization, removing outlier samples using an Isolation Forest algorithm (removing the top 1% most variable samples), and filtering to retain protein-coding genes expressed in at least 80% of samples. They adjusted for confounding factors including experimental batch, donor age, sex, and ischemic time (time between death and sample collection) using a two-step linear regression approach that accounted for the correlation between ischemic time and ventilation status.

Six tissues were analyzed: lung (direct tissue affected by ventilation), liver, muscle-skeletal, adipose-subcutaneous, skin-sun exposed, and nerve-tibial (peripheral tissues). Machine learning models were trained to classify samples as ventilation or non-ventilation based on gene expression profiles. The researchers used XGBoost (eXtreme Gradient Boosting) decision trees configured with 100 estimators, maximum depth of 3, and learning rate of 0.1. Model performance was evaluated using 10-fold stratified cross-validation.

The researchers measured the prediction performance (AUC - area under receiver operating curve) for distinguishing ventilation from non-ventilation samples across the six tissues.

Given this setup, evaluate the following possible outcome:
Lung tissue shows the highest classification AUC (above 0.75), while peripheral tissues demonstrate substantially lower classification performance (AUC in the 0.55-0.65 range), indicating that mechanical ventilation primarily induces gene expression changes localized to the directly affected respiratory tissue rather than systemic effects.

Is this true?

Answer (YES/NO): NO